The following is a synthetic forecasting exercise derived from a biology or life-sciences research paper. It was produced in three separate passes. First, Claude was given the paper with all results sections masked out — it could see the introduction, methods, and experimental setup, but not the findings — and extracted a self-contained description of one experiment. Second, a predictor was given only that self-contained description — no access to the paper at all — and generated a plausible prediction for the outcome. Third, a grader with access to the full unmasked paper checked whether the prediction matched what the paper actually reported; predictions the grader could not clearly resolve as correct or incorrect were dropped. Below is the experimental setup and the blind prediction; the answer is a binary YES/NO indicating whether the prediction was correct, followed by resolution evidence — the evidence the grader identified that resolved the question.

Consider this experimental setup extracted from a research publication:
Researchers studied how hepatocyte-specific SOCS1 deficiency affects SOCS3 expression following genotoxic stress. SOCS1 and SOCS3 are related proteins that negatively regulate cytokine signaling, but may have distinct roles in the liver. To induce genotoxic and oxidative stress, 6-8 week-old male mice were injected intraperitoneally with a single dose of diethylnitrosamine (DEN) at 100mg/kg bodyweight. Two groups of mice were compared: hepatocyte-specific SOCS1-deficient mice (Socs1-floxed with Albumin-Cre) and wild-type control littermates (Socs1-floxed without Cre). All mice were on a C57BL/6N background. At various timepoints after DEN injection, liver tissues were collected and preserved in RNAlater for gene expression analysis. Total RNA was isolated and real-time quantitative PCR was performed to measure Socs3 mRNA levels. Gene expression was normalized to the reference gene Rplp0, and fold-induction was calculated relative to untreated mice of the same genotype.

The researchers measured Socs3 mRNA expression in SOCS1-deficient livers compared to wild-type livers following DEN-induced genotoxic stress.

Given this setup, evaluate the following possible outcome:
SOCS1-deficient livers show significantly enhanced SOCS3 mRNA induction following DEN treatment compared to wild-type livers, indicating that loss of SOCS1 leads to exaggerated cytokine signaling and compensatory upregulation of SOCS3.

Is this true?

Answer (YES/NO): YES